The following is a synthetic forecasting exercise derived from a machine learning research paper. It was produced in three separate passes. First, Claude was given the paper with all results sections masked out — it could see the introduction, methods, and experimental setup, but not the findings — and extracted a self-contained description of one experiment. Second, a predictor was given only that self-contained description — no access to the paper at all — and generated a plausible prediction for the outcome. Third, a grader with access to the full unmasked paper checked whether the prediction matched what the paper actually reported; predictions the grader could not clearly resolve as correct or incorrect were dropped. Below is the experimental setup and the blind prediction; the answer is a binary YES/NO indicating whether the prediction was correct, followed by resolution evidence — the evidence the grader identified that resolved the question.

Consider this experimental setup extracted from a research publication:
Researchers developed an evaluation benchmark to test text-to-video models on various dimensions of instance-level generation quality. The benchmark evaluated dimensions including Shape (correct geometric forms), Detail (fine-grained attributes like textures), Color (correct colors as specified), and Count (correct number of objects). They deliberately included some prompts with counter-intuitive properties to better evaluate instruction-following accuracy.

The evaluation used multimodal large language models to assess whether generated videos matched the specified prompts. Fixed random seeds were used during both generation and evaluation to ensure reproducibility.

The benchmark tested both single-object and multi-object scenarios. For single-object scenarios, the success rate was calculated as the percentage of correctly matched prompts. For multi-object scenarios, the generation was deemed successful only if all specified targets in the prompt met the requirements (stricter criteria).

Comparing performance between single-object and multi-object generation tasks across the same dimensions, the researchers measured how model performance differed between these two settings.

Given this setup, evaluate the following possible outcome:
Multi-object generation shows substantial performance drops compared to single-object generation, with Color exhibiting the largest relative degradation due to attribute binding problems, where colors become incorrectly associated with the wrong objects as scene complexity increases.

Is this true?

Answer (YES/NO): NO